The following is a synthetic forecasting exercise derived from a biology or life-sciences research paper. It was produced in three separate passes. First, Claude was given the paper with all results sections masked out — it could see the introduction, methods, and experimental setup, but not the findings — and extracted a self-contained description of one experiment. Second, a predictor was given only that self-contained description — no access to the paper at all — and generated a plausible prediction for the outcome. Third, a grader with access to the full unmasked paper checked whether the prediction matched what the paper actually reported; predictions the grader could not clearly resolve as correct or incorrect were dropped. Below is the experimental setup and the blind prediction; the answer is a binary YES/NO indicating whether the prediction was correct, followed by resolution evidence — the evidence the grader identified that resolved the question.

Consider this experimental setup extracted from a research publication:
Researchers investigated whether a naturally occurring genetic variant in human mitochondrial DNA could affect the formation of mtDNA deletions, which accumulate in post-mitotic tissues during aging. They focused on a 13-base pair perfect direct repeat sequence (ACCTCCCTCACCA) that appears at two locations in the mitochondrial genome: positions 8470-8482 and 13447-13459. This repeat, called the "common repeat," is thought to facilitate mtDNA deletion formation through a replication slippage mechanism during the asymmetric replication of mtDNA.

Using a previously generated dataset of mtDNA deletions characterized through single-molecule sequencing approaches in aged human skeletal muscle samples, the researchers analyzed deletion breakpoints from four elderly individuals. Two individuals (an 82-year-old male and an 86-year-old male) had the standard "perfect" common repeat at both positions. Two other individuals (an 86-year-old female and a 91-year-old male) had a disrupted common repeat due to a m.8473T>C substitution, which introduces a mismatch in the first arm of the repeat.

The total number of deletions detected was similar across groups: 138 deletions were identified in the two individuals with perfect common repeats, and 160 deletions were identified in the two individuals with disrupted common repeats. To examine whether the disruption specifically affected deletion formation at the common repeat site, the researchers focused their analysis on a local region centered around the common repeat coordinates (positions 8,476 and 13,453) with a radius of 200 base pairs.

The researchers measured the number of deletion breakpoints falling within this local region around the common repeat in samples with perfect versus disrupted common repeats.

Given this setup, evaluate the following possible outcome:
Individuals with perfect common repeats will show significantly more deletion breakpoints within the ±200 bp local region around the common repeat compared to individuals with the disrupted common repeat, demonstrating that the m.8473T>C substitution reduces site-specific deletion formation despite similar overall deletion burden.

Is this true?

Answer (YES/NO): YES